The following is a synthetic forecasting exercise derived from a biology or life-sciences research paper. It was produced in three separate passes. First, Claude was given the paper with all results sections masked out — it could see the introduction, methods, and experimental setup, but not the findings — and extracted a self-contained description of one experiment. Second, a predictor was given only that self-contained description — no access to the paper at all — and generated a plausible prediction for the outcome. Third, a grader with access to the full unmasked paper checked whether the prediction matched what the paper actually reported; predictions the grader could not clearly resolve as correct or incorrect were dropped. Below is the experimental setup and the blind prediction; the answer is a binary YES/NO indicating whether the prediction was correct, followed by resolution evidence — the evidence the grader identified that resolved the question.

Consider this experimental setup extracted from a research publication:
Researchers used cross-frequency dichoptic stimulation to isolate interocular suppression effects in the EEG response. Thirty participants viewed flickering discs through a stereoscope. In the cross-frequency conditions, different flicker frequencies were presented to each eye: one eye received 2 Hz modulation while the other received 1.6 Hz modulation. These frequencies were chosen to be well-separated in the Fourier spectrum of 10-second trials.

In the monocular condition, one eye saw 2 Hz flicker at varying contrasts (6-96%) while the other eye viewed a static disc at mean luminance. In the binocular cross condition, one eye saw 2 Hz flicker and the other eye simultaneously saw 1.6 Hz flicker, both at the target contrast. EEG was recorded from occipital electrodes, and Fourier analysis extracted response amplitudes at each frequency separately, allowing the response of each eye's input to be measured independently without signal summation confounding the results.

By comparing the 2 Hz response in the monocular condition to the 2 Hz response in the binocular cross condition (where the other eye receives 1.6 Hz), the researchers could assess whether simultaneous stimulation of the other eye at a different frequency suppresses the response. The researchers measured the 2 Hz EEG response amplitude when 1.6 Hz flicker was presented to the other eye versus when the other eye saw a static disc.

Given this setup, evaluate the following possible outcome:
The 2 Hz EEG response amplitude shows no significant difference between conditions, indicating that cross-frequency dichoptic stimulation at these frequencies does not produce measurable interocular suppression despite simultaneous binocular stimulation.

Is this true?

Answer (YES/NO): YES